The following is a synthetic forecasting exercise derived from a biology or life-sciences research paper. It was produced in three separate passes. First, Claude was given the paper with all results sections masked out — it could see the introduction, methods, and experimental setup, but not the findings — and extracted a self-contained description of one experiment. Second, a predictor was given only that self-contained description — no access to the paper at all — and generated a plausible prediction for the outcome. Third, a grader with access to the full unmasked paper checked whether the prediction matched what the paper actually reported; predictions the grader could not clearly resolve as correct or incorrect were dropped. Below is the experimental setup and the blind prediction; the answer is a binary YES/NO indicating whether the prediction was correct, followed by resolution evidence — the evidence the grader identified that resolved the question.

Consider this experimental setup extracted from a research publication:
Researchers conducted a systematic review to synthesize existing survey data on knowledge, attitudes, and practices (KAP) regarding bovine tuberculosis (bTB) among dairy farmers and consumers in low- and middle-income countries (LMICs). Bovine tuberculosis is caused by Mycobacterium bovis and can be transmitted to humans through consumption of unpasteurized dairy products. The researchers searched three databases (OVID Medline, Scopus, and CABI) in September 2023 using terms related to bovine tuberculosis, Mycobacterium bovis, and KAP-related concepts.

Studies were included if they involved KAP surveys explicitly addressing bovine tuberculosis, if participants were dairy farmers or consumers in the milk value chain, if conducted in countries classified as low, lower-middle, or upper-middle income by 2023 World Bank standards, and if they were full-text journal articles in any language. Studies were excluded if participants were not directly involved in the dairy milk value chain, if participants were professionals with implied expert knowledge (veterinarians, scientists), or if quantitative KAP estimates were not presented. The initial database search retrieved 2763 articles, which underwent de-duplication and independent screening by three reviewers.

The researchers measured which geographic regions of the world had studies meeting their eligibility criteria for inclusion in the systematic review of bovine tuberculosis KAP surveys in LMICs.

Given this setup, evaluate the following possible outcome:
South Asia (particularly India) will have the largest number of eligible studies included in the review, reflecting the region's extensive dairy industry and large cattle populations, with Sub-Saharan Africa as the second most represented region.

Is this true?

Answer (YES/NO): NO